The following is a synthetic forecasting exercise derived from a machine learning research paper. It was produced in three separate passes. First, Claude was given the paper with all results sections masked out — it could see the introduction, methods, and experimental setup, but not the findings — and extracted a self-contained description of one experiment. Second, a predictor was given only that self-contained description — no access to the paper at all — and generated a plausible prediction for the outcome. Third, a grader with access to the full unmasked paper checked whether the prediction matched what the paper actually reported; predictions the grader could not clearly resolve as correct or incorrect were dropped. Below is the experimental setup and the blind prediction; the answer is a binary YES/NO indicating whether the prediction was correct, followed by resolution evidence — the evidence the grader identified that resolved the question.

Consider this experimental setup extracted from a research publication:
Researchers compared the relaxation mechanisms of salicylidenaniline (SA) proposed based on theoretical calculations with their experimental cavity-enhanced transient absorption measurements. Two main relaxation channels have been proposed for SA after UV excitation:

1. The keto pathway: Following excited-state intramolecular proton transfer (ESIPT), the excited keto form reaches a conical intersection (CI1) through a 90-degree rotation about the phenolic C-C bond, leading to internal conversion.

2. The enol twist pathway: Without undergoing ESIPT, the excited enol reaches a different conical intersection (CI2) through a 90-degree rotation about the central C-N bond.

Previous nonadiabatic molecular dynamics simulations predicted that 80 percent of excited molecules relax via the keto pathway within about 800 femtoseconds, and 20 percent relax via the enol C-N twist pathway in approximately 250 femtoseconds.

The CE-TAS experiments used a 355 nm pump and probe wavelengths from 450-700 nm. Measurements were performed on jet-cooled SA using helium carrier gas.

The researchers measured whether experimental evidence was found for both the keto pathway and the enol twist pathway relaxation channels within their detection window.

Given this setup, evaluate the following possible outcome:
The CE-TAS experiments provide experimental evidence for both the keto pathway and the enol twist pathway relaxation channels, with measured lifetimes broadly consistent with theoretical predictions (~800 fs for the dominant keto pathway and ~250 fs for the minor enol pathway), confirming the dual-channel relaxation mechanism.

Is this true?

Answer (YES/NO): NO